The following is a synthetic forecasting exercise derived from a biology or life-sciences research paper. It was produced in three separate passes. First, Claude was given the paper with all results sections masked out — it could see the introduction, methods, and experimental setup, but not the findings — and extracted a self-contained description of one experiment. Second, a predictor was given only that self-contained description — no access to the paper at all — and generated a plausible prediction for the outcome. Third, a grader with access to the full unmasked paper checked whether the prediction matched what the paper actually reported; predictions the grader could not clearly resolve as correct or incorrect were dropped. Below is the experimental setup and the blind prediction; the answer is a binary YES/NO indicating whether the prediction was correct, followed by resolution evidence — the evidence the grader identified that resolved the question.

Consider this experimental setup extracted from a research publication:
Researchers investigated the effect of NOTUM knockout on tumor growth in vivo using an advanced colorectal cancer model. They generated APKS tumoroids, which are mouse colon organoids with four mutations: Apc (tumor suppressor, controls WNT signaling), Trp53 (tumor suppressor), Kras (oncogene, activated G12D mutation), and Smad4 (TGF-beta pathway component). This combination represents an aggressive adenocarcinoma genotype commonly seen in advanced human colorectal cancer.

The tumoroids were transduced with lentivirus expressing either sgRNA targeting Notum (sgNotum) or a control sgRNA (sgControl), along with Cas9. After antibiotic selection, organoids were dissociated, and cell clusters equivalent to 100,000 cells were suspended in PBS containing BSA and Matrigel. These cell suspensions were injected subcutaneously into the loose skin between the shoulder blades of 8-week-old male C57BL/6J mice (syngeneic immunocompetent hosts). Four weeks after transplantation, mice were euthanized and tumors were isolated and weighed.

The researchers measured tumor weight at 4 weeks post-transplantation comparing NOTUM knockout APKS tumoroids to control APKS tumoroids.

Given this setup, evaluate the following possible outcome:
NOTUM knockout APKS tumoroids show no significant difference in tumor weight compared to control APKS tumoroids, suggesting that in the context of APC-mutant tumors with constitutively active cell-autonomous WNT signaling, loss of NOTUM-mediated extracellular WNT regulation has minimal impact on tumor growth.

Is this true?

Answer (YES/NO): NO